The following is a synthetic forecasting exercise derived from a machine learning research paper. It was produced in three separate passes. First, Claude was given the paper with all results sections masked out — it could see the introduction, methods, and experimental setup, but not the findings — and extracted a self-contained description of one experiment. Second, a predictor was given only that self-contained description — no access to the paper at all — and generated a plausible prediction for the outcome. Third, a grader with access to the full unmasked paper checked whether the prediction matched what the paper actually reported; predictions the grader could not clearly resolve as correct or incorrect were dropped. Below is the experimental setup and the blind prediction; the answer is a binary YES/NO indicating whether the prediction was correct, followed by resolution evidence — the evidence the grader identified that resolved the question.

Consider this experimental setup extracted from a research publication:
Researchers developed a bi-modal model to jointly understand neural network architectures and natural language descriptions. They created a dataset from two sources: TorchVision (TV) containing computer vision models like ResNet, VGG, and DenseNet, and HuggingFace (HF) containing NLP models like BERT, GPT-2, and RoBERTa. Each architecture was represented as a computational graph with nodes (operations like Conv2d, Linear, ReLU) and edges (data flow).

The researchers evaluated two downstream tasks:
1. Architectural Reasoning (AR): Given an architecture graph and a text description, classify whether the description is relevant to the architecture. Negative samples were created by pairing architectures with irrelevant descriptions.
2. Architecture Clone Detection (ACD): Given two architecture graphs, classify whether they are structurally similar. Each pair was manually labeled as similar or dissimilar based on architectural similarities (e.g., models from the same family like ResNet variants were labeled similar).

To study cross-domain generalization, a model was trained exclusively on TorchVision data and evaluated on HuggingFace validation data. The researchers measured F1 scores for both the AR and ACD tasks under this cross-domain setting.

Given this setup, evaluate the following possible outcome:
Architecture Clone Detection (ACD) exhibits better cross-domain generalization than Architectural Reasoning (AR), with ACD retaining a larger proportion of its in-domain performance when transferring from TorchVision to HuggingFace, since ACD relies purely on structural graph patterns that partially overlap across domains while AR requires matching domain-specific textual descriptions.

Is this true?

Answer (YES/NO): YES